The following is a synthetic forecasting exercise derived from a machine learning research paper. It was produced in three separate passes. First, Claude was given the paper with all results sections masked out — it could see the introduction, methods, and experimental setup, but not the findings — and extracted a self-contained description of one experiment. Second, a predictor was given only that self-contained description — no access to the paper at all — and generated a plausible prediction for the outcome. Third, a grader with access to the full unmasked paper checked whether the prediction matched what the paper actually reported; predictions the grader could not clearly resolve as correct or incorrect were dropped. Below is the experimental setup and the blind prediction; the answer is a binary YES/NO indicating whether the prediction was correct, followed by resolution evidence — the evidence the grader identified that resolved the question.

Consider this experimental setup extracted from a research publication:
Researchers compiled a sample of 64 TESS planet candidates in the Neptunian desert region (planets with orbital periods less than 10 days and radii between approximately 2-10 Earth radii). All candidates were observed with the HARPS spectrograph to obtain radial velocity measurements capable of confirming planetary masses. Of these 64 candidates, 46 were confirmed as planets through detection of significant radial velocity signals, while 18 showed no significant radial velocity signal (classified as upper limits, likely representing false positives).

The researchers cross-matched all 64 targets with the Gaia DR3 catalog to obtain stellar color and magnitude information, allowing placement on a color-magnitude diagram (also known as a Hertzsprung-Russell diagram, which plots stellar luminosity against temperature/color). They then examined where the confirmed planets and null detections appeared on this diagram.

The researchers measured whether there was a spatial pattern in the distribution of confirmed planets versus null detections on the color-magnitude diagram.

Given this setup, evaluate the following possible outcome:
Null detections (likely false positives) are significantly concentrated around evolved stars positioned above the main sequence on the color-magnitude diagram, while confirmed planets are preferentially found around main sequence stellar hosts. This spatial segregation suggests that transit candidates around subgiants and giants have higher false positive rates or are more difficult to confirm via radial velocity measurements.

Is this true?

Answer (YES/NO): NO